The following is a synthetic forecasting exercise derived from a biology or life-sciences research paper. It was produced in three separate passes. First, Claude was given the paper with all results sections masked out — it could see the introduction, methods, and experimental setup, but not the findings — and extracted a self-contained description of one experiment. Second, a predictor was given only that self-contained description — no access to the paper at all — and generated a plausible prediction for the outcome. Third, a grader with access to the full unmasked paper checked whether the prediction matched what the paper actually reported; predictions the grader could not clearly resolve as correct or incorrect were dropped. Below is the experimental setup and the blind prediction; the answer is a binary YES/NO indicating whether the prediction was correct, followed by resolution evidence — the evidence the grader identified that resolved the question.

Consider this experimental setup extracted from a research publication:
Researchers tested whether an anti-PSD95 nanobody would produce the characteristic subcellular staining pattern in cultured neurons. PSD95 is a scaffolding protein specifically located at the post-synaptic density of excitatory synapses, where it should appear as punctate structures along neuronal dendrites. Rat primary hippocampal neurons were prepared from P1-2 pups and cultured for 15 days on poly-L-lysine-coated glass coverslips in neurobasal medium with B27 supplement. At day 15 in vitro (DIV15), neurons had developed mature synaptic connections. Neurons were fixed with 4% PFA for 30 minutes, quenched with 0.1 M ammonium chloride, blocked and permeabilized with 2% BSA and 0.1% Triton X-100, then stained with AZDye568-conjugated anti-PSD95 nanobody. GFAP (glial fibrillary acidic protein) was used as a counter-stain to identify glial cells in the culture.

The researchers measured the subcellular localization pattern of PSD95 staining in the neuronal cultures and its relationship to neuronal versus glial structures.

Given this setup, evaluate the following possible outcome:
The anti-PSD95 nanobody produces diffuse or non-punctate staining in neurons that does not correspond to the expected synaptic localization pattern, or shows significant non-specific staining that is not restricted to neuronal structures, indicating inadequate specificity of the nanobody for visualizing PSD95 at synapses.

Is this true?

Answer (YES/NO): NO